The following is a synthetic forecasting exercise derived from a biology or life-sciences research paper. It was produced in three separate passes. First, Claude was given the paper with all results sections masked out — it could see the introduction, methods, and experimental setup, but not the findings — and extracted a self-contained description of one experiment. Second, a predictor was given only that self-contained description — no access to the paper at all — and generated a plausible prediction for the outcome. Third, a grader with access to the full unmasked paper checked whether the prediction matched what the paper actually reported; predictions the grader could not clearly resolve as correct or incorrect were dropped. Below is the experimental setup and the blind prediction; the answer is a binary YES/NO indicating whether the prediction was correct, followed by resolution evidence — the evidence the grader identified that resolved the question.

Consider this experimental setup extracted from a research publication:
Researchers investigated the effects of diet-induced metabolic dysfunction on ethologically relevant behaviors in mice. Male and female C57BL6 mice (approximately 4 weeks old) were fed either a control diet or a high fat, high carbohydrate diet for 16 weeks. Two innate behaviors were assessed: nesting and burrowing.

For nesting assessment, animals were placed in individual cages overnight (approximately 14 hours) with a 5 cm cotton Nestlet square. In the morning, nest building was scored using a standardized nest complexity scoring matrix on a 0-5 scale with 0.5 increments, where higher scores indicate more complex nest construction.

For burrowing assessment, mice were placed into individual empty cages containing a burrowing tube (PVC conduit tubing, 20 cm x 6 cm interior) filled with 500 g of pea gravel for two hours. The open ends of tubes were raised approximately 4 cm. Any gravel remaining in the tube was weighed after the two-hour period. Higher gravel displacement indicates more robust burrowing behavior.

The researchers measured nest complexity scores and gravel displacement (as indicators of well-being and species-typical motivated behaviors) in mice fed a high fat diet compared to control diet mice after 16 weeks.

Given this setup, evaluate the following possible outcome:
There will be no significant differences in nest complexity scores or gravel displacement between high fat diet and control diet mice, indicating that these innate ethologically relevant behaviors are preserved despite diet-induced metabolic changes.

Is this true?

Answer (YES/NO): NO